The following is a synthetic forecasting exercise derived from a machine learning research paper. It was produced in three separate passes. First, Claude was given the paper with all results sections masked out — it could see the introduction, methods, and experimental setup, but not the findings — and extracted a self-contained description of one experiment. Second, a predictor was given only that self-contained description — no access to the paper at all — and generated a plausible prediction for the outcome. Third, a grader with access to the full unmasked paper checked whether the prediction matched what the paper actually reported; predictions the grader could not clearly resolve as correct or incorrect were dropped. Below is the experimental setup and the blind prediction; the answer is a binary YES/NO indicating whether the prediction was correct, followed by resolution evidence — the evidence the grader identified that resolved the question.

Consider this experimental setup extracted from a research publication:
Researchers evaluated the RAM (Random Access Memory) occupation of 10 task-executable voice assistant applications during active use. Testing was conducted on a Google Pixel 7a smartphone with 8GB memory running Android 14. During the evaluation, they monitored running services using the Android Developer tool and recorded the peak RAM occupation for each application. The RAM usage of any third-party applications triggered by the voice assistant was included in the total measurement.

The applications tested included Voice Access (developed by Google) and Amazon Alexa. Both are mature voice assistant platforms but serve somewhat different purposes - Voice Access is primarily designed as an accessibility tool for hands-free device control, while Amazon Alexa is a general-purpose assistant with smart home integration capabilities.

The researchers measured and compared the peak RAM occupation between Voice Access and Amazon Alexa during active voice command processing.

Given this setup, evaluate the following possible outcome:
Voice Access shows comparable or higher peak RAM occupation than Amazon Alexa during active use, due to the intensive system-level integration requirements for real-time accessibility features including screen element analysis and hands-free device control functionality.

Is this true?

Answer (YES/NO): NO